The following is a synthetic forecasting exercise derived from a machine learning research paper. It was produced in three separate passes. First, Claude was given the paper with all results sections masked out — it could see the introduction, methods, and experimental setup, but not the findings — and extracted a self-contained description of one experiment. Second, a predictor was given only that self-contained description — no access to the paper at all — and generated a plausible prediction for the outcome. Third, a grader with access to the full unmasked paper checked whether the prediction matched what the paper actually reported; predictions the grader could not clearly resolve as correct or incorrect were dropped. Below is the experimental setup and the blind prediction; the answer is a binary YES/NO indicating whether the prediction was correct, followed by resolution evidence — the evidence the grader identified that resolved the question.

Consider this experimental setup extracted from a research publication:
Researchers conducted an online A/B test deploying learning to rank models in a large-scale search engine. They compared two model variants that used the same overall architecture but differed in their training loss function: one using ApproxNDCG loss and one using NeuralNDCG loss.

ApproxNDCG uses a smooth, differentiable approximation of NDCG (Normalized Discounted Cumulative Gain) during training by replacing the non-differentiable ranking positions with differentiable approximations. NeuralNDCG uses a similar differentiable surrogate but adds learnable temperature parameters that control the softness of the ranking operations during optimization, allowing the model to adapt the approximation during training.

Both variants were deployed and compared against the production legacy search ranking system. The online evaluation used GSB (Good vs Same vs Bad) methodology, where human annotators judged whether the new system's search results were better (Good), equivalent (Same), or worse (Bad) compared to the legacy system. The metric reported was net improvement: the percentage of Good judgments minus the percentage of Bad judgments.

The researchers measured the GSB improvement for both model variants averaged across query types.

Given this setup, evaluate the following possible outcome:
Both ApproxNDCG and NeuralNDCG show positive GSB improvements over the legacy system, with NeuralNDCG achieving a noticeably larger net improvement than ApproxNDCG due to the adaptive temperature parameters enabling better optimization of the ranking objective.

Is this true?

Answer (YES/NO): YES